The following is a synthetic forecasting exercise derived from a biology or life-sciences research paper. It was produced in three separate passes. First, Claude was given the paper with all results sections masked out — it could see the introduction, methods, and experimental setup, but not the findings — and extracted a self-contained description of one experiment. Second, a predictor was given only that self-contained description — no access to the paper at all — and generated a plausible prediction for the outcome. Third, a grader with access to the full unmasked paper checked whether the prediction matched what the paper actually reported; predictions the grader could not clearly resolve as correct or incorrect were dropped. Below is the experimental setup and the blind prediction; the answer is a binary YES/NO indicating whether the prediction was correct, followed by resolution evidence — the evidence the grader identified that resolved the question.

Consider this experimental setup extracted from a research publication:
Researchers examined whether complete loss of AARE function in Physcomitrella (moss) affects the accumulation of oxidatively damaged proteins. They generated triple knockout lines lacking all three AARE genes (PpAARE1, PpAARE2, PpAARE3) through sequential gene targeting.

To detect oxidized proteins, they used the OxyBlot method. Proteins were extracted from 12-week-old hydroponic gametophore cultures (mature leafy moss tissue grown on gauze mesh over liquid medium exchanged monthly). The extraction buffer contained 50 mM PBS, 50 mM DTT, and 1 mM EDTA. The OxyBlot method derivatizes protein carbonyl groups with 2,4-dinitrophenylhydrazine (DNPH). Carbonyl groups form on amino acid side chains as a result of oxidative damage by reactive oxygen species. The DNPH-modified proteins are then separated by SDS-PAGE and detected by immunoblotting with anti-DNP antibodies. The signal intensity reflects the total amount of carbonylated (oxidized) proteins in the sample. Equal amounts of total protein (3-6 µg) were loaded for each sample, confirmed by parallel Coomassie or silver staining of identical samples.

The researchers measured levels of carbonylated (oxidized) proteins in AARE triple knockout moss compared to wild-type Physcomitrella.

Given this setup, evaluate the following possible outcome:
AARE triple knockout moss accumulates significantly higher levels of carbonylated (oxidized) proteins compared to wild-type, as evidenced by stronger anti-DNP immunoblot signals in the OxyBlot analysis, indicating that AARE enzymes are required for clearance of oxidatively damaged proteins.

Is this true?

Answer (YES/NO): YES